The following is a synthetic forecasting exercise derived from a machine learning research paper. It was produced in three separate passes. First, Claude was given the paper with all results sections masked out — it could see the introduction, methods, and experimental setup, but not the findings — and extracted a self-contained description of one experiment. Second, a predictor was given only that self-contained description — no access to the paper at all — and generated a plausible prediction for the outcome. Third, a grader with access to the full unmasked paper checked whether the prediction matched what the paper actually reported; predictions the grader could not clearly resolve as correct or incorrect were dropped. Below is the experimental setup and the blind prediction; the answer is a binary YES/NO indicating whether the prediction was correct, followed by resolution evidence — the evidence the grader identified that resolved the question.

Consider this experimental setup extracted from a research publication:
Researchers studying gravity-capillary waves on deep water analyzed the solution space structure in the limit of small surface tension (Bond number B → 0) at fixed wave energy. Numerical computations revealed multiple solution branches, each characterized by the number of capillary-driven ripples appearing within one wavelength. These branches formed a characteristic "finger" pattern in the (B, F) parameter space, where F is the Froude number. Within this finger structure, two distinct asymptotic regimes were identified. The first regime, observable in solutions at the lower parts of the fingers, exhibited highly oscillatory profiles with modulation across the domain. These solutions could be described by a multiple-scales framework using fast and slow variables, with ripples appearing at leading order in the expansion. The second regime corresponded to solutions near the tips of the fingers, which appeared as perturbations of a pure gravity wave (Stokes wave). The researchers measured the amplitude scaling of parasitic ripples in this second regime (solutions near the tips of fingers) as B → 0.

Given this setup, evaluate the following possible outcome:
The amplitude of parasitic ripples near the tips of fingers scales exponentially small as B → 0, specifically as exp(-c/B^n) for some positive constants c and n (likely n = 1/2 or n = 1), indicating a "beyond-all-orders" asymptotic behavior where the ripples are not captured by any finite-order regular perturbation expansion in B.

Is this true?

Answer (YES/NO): YES